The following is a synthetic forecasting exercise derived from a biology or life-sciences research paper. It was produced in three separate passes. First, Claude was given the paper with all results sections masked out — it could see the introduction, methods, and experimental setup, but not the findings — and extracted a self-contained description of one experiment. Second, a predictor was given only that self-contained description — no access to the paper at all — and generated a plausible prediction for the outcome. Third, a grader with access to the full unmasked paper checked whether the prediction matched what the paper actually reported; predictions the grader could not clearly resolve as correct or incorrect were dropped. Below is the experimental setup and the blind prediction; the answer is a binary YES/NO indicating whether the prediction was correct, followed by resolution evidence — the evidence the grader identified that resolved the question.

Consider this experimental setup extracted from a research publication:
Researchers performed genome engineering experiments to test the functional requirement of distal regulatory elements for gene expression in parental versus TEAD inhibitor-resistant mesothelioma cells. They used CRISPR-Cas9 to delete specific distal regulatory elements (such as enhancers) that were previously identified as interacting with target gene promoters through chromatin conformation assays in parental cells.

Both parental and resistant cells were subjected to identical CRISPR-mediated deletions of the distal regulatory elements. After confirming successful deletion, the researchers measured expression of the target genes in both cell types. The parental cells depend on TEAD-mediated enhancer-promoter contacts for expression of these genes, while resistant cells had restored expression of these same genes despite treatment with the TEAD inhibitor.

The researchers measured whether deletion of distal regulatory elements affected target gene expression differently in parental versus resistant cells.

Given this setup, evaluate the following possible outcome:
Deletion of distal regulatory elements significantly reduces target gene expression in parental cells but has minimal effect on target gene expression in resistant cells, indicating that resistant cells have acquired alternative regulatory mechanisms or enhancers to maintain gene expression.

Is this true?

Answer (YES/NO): YES